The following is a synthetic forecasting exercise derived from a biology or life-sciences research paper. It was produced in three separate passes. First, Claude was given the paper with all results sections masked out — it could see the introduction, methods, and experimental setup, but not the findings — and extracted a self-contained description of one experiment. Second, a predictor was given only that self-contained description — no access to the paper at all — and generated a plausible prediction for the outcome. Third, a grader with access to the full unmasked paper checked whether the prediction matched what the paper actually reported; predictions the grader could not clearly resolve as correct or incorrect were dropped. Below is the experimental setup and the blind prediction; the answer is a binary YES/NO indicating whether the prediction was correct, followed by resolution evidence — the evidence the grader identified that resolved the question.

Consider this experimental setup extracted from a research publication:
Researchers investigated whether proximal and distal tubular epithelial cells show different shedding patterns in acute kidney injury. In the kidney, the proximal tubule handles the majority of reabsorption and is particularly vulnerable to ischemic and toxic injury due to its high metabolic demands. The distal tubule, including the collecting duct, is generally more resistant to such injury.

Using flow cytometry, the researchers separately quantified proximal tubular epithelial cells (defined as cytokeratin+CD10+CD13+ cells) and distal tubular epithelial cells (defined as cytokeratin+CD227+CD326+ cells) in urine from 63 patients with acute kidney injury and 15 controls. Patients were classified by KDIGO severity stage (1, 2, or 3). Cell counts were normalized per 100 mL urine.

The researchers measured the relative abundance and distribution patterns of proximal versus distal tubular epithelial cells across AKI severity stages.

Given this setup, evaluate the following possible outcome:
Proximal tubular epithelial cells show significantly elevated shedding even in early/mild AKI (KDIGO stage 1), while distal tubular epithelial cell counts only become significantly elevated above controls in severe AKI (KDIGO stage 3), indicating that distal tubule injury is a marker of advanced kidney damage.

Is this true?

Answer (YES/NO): NO